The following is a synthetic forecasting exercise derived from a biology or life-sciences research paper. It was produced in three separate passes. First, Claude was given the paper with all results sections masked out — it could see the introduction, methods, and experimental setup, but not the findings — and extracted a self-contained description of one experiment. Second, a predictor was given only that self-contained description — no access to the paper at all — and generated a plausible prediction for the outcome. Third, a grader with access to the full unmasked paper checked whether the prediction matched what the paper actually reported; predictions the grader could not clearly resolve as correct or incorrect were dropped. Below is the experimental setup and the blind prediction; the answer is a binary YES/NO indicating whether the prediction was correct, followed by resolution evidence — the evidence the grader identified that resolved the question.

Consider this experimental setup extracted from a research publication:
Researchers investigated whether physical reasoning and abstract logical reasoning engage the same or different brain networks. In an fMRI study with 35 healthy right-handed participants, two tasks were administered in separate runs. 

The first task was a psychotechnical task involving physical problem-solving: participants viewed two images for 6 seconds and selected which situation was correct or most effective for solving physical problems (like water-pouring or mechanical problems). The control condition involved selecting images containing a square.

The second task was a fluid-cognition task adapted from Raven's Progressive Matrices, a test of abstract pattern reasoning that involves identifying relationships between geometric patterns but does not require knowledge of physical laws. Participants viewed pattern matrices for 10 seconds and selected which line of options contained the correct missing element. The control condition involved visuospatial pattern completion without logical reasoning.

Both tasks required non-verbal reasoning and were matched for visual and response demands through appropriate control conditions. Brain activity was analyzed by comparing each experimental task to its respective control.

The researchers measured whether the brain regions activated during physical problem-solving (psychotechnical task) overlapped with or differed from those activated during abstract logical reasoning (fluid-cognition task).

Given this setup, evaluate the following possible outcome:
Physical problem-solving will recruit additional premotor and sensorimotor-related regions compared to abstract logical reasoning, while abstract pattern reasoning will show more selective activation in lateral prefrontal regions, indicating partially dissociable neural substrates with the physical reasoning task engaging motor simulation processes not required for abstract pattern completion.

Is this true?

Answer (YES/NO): NO